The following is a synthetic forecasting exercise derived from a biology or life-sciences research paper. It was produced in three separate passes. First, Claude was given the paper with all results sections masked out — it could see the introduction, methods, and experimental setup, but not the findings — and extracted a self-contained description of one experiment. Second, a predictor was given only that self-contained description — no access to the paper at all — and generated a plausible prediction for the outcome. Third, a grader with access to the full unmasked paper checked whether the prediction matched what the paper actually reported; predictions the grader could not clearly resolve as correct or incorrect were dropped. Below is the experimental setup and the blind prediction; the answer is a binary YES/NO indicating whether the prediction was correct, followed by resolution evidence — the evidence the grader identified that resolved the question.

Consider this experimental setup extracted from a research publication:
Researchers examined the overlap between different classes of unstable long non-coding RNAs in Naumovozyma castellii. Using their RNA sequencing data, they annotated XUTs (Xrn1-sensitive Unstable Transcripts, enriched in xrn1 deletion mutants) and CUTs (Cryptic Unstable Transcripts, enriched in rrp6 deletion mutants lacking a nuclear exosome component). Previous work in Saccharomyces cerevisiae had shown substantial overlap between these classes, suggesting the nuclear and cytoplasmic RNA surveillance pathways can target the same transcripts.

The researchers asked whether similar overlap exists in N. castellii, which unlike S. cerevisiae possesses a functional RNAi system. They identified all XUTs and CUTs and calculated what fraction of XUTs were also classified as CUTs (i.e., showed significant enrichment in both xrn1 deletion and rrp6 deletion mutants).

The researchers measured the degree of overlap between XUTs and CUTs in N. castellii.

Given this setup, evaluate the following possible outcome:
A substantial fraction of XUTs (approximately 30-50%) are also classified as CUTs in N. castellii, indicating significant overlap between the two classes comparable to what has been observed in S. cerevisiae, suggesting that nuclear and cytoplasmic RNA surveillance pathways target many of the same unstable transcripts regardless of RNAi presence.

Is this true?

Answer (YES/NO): YES